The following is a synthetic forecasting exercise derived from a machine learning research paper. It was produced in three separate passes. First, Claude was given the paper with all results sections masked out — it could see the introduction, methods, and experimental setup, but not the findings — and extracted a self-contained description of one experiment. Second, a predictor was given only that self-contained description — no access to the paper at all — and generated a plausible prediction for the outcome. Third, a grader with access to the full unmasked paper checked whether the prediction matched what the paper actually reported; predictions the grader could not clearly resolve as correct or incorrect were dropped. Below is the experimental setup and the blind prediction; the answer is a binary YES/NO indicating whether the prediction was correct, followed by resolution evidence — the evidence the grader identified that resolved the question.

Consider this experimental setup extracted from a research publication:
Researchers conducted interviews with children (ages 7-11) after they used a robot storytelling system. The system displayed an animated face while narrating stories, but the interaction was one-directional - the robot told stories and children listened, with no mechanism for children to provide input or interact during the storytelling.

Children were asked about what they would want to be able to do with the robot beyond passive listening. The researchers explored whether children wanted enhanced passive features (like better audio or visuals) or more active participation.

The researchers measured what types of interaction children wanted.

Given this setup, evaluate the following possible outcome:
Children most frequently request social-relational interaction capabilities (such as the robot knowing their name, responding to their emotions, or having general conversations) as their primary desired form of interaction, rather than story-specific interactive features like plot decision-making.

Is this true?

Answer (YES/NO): NO